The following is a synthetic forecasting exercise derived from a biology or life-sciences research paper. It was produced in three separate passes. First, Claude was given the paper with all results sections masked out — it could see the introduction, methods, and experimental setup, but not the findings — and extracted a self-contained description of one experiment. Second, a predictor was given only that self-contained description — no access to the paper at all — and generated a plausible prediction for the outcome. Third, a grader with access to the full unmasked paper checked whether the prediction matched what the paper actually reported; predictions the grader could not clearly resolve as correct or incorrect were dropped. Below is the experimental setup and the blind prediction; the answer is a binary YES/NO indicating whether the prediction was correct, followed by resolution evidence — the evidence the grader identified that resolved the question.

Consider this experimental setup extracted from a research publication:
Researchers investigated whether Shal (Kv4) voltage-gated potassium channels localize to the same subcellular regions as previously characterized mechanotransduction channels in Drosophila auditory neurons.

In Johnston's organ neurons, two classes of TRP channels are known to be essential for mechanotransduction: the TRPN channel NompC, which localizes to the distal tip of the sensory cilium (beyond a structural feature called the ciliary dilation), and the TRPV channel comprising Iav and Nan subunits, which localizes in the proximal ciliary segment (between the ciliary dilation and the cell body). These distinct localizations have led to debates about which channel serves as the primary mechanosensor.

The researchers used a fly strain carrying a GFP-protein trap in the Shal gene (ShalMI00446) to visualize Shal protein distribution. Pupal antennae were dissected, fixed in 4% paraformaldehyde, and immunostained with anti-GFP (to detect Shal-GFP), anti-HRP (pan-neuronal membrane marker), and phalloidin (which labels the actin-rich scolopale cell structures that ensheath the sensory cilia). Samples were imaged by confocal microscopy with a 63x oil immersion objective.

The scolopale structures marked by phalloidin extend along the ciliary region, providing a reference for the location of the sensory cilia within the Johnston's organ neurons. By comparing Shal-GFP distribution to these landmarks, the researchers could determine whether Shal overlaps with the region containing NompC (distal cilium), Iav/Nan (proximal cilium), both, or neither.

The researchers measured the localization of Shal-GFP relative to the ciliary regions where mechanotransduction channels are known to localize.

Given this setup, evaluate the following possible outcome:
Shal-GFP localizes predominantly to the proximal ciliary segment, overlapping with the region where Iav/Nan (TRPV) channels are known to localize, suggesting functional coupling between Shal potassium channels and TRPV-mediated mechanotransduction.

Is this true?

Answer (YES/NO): NO